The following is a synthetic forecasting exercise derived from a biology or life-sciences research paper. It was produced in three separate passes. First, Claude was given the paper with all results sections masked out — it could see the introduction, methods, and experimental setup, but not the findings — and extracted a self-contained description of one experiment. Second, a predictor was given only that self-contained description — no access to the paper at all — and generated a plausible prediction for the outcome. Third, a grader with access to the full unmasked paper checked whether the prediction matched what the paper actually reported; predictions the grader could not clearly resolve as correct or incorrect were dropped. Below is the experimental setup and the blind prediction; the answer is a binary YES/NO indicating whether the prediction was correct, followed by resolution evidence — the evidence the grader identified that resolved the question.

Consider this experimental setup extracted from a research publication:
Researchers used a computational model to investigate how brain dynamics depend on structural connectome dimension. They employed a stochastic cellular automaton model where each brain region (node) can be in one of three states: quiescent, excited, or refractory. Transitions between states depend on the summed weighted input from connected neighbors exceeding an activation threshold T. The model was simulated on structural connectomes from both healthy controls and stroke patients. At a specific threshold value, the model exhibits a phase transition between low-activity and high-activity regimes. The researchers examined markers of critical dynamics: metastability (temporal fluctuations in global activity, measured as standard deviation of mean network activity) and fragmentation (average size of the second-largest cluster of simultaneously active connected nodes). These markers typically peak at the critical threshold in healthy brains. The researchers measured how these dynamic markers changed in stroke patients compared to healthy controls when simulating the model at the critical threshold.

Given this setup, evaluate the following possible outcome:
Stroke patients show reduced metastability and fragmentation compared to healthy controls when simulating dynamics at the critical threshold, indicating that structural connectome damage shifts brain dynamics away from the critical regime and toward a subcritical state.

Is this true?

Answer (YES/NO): NO